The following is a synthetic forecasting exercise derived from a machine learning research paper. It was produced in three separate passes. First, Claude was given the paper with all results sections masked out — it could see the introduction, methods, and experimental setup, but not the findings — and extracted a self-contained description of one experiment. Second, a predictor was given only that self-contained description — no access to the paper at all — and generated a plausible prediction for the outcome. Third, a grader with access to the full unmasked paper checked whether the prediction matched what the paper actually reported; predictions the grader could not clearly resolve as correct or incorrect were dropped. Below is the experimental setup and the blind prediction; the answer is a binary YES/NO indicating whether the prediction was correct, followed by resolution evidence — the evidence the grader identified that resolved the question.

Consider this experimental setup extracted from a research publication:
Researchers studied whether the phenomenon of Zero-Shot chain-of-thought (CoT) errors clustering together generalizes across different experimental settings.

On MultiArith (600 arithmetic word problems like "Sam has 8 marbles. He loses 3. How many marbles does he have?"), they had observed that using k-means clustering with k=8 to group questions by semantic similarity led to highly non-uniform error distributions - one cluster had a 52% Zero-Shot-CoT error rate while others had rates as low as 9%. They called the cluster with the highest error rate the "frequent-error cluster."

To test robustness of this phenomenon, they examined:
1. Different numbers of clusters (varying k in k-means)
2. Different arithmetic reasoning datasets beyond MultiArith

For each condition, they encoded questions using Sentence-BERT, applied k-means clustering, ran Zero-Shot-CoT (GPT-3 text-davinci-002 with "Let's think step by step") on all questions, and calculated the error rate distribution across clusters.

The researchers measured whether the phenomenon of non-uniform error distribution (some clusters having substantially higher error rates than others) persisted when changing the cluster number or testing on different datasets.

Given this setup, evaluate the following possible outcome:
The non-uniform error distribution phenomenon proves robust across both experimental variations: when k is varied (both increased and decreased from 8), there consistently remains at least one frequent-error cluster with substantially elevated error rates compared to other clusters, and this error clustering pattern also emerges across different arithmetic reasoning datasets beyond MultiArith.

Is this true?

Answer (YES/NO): YES